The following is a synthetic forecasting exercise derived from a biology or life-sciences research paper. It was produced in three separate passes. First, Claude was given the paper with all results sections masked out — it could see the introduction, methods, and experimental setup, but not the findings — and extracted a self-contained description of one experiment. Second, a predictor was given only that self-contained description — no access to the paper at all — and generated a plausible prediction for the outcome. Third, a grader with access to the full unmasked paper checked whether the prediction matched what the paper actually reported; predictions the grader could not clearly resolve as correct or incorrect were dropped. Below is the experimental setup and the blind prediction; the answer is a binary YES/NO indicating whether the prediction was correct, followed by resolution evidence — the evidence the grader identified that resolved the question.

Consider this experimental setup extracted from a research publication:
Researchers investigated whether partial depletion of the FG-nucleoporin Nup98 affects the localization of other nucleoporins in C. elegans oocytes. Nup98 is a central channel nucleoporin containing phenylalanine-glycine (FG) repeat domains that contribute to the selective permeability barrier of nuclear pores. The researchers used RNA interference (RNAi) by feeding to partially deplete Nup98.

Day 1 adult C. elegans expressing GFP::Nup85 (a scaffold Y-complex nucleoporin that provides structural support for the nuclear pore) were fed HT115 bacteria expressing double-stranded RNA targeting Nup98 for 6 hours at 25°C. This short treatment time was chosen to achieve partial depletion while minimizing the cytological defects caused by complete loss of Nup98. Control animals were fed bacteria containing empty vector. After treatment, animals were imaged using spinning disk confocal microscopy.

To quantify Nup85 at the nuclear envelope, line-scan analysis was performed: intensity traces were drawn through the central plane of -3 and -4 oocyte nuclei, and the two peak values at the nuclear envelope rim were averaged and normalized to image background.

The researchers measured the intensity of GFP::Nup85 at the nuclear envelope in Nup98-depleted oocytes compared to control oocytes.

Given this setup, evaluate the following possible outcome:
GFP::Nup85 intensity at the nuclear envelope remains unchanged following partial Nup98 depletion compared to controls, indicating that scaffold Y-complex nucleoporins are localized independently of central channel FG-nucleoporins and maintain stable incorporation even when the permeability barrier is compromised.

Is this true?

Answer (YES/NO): YES